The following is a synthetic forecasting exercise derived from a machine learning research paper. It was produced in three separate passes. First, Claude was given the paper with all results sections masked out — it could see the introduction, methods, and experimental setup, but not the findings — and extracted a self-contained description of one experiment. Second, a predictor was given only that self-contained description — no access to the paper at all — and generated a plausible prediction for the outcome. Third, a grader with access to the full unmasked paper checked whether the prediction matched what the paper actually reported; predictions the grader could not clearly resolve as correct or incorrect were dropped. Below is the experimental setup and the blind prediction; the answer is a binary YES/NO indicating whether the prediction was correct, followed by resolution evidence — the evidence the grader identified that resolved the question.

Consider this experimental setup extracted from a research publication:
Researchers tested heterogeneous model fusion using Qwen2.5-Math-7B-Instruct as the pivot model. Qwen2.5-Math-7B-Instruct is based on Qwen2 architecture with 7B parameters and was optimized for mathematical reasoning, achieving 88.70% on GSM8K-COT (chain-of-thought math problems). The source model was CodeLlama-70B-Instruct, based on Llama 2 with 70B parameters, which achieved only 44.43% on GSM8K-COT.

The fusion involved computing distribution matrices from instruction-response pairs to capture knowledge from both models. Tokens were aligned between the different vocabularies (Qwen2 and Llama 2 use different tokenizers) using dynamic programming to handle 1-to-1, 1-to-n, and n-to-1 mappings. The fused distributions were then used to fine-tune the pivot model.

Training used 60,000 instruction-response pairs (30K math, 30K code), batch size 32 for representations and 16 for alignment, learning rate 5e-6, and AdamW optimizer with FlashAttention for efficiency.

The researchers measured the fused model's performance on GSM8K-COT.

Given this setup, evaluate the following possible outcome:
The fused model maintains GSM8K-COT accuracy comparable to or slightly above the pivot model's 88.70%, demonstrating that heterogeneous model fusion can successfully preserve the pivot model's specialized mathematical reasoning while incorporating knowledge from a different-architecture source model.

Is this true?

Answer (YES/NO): NO